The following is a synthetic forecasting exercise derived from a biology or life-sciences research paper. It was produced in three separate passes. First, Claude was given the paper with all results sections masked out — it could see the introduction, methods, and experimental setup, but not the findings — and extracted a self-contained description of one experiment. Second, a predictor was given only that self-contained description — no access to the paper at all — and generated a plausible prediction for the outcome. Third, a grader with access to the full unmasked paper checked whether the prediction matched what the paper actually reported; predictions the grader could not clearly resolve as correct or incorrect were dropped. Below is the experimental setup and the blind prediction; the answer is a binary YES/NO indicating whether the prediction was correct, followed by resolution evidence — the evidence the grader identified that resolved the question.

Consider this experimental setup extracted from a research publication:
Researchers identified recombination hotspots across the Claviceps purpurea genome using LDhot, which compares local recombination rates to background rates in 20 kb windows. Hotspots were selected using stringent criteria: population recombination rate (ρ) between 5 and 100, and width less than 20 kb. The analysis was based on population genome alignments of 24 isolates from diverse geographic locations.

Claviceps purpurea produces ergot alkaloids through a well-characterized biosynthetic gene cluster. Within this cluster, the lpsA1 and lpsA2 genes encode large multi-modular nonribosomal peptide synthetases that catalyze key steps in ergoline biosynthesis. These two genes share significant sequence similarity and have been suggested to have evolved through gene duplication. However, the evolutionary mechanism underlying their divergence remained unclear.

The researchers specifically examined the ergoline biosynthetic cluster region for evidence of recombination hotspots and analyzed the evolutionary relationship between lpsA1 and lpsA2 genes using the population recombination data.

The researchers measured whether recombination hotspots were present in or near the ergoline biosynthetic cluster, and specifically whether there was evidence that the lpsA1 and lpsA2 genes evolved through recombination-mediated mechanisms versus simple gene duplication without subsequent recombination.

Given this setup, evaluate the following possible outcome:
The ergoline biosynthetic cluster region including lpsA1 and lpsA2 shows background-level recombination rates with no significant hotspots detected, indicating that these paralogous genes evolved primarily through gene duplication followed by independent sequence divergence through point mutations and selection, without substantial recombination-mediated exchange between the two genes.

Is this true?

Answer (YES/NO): NO